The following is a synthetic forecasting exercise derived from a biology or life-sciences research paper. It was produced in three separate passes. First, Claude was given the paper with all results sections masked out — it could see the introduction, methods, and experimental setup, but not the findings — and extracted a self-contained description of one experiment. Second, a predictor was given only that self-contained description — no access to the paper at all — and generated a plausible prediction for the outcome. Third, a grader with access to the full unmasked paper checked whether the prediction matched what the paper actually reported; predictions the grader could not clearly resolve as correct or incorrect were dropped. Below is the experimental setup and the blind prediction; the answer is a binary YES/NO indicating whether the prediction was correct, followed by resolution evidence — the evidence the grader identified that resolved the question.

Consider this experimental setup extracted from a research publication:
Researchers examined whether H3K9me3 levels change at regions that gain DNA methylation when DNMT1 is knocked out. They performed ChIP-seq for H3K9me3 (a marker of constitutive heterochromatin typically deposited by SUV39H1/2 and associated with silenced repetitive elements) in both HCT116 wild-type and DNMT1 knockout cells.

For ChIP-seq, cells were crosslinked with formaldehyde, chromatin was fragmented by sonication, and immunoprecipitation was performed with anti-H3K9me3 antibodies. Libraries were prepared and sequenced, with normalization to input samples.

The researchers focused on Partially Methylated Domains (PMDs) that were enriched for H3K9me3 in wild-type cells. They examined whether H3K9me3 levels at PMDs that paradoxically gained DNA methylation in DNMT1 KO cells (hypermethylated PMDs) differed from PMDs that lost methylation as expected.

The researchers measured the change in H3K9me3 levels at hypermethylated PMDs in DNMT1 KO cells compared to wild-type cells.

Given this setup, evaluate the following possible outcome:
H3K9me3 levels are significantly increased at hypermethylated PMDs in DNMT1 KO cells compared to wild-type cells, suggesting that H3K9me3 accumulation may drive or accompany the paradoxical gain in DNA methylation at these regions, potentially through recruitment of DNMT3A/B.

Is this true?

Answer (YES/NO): NO